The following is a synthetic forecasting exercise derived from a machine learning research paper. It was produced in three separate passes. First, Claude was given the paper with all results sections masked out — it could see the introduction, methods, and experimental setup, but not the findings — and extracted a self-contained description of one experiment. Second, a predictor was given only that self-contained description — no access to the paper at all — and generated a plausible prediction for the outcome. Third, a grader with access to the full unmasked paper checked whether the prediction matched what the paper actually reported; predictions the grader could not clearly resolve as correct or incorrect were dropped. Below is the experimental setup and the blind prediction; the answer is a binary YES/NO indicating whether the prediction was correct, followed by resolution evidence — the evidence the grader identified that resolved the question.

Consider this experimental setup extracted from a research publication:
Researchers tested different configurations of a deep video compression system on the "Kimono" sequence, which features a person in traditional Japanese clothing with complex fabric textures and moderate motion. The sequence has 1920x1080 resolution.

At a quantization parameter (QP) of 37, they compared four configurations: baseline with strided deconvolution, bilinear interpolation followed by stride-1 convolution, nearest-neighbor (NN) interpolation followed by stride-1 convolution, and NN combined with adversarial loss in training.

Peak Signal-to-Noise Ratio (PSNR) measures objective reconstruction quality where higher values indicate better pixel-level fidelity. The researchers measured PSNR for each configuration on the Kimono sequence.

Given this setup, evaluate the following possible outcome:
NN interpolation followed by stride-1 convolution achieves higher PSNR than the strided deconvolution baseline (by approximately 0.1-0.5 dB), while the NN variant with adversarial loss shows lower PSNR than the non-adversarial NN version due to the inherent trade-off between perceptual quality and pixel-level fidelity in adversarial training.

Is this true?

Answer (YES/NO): NO